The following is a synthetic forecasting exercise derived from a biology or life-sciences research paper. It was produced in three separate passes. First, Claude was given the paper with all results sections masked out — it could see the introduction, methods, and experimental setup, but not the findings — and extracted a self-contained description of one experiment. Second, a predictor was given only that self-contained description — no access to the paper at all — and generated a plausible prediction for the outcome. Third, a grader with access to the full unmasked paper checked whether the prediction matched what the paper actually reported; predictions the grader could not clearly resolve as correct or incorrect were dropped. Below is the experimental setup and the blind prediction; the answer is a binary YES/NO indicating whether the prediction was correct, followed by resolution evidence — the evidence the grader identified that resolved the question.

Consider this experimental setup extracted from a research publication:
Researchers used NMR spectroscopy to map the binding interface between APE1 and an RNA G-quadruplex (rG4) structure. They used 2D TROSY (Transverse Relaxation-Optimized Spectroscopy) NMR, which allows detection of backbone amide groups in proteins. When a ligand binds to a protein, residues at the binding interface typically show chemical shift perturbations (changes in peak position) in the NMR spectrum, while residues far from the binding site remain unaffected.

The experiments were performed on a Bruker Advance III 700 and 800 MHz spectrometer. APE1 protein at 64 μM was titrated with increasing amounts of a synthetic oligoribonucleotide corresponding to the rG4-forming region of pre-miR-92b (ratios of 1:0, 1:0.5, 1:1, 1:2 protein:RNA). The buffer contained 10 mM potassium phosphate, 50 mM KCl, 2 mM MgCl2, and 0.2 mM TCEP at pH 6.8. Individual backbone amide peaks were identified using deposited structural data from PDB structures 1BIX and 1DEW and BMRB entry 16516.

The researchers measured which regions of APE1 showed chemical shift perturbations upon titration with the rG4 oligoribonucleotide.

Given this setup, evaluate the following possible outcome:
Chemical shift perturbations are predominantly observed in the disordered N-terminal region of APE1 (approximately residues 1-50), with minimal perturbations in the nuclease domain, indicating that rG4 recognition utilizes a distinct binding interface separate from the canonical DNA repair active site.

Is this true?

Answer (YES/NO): NO